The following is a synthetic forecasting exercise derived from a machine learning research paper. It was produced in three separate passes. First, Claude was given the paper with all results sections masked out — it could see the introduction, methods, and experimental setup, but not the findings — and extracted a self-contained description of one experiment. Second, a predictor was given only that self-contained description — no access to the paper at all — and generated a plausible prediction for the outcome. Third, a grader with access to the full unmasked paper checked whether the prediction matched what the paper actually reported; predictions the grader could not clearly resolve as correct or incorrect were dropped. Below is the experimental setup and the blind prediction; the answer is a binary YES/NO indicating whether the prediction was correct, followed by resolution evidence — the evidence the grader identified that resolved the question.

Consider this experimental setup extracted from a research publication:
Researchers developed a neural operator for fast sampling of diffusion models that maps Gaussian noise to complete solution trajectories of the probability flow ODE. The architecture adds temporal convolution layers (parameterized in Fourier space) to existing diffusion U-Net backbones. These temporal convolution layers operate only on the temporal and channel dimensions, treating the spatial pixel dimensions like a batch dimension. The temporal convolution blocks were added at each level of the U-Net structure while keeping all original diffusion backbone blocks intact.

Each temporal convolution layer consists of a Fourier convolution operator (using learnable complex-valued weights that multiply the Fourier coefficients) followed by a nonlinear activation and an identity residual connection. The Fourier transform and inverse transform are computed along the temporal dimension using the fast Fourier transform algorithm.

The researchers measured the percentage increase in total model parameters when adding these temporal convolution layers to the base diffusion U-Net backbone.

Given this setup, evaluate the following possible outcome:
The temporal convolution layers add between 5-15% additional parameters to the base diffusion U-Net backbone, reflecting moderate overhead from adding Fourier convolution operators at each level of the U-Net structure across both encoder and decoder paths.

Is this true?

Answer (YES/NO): YES